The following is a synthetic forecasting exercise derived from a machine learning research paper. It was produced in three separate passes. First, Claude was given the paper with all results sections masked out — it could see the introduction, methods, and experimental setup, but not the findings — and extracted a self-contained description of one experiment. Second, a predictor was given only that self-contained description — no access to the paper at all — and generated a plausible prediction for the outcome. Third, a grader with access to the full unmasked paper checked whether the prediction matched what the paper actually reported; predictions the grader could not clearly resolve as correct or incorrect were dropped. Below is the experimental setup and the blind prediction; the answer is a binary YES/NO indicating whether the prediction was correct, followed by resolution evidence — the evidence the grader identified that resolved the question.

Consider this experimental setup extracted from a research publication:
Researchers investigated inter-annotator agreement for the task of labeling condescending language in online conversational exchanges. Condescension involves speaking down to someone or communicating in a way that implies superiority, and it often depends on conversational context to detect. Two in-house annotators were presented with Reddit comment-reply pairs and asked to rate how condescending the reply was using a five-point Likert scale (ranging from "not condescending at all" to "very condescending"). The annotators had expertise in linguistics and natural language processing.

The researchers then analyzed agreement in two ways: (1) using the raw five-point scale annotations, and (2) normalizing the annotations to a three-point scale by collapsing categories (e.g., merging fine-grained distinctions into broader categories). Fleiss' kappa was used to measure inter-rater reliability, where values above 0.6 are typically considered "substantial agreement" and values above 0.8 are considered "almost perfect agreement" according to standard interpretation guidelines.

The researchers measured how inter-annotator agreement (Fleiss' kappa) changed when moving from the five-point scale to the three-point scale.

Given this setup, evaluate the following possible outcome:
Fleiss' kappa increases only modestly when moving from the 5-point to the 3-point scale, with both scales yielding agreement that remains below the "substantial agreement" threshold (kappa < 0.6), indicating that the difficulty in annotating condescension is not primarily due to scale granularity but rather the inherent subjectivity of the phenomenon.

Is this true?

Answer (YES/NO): NO